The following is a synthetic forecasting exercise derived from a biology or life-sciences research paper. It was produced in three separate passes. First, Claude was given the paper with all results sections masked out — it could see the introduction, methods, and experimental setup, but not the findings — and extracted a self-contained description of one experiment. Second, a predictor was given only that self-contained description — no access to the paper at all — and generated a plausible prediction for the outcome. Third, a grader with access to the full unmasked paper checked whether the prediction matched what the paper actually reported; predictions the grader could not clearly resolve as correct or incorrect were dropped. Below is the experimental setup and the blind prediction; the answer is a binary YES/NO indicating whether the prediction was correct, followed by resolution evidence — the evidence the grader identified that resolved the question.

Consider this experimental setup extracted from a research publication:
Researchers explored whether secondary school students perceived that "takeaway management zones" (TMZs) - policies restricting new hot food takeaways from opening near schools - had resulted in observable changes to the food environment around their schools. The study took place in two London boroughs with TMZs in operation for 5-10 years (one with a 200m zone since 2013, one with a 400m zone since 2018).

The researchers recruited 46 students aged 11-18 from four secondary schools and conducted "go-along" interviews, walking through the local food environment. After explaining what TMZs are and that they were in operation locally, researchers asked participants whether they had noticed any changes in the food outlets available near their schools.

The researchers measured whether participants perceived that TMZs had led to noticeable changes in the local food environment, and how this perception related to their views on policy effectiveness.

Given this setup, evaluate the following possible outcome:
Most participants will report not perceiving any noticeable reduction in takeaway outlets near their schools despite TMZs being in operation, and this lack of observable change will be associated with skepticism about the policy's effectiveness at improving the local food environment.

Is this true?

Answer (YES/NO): YES